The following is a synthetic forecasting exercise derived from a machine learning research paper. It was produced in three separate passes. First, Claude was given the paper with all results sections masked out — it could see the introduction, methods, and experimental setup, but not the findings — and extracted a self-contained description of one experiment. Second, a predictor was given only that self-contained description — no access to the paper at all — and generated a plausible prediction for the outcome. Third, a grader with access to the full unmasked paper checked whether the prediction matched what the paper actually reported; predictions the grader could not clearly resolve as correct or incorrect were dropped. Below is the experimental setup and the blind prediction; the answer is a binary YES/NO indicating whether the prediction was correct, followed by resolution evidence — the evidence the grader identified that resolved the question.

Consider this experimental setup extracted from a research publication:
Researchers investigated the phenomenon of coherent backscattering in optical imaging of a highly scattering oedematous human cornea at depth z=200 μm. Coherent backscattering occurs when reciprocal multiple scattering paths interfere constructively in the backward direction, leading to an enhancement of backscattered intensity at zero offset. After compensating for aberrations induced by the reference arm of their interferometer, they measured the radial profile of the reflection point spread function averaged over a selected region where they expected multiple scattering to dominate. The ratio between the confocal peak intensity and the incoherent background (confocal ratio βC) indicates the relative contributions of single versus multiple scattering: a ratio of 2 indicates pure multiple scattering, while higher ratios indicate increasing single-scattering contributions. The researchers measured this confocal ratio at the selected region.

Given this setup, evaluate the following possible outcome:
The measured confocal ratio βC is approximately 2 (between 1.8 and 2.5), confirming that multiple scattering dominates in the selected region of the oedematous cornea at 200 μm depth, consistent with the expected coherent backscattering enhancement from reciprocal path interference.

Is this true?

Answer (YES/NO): YES